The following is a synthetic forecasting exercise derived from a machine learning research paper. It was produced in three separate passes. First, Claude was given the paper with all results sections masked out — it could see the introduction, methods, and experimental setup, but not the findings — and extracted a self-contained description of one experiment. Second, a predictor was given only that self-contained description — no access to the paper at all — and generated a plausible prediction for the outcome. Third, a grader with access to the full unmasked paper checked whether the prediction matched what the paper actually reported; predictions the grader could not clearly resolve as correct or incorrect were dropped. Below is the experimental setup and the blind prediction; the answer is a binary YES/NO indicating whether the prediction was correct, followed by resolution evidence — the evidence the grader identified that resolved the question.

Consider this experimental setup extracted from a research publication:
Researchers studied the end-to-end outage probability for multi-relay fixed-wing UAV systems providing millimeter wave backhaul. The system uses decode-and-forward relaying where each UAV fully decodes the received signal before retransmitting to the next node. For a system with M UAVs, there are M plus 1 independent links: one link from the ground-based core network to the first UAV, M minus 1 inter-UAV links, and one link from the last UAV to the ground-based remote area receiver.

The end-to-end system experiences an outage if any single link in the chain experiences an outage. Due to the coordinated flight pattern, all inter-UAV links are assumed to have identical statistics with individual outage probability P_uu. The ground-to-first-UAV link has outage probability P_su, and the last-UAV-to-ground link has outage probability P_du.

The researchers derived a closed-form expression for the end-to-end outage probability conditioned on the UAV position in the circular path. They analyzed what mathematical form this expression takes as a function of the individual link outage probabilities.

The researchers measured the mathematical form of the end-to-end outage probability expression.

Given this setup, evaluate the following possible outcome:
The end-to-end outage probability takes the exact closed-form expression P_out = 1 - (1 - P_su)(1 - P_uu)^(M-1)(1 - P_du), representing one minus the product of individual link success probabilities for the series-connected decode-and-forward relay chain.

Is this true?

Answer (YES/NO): YES